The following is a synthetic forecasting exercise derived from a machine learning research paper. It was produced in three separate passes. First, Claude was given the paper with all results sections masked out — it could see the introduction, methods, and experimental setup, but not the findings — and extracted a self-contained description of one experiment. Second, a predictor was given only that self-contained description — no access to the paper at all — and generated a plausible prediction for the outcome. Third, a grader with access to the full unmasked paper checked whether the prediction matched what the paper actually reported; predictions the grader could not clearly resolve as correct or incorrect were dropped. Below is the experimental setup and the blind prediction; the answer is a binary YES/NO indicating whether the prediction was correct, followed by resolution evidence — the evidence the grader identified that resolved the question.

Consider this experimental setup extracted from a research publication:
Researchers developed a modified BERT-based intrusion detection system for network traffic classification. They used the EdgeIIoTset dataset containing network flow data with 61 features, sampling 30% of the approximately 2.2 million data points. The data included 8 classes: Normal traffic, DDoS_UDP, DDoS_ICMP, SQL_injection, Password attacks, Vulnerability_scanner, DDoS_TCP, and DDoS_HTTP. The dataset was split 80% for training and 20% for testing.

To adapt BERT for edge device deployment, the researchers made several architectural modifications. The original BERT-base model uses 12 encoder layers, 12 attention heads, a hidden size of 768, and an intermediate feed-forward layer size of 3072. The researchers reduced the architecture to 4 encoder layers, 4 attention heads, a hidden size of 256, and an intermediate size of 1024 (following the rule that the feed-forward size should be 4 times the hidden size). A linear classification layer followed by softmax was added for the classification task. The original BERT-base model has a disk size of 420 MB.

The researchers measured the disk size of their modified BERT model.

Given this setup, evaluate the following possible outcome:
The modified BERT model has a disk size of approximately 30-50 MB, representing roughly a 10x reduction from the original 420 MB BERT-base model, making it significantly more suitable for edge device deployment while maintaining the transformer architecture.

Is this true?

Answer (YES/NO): YES